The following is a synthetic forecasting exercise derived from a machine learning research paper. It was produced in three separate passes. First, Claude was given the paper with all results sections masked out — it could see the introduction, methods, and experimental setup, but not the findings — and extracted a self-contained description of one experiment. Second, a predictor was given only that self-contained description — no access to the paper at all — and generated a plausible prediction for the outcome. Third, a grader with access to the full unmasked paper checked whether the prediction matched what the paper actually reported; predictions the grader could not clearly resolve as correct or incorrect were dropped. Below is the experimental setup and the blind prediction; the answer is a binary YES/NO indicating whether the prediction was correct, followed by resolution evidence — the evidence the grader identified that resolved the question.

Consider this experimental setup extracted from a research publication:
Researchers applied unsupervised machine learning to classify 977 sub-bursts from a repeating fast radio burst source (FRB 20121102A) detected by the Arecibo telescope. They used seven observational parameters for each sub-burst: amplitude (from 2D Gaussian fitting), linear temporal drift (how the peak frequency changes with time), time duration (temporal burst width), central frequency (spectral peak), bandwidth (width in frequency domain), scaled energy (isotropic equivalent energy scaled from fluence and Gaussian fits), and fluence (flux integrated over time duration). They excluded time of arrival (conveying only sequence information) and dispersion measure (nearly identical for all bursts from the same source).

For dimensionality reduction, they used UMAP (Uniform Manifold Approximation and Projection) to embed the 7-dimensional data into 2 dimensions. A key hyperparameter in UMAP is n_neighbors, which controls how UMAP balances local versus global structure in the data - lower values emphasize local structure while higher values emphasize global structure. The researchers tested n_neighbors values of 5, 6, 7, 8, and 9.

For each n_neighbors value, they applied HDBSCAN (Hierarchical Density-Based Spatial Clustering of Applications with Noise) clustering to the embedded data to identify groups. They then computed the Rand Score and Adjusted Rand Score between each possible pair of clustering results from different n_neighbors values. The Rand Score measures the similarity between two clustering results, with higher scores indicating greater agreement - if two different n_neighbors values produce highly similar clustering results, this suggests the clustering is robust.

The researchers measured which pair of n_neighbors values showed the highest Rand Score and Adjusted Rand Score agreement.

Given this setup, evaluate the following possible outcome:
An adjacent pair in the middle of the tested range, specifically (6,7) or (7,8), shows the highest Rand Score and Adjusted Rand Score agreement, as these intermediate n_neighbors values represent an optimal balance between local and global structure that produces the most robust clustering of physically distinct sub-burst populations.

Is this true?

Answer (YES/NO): NO